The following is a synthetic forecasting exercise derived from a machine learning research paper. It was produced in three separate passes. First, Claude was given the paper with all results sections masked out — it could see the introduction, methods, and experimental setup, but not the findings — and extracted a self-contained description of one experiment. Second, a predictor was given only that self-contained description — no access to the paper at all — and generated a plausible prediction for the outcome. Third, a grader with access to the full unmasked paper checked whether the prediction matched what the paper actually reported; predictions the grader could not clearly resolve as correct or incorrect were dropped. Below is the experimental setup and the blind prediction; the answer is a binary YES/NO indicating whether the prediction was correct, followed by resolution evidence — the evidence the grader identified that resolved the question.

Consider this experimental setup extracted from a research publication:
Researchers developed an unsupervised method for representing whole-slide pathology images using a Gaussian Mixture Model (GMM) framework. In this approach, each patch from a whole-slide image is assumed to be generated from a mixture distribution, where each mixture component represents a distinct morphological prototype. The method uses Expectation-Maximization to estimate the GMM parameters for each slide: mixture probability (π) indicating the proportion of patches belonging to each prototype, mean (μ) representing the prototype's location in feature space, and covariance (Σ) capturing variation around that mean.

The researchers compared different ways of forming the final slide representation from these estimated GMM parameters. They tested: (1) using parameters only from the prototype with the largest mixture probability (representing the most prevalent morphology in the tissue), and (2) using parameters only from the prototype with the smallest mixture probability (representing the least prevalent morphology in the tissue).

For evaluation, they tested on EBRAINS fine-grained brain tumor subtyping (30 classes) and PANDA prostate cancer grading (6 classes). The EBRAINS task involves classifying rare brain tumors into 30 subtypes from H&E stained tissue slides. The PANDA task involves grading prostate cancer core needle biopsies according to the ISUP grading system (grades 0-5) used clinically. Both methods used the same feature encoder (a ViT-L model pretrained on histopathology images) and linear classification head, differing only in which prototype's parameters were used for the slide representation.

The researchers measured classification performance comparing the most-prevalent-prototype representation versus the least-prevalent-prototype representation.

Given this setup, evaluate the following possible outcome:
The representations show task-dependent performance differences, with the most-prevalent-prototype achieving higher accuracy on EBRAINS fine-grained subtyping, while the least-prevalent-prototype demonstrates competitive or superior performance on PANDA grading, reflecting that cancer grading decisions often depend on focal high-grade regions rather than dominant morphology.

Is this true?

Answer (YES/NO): NO